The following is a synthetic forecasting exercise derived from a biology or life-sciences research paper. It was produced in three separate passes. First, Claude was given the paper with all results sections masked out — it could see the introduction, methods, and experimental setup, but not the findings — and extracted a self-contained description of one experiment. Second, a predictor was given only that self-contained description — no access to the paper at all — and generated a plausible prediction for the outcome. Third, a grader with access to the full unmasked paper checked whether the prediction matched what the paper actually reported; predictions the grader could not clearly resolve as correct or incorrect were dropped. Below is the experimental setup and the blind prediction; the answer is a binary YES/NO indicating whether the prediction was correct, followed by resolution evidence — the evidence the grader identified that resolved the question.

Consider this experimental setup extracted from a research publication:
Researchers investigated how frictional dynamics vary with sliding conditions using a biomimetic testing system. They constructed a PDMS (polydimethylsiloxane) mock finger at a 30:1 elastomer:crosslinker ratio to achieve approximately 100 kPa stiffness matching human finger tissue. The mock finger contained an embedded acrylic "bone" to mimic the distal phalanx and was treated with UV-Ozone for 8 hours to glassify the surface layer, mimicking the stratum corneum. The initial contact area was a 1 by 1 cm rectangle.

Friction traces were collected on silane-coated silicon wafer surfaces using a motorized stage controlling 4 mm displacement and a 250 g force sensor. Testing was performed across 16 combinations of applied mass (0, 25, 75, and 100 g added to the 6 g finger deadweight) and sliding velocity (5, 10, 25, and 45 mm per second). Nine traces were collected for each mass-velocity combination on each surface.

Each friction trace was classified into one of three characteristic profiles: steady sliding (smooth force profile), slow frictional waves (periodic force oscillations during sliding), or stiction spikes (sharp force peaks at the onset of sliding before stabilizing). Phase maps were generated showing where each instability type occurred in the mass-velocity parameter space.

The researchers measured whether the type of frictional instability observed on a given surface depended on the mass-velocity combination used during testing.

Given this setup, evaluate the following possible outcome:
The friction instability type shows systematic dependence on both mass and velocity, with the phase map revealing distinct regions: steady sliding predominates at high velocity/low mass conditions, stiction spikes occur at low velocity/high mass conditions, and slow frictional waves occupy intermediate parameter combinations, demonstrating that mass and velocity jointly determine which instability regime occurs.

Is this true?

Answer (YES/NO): NO